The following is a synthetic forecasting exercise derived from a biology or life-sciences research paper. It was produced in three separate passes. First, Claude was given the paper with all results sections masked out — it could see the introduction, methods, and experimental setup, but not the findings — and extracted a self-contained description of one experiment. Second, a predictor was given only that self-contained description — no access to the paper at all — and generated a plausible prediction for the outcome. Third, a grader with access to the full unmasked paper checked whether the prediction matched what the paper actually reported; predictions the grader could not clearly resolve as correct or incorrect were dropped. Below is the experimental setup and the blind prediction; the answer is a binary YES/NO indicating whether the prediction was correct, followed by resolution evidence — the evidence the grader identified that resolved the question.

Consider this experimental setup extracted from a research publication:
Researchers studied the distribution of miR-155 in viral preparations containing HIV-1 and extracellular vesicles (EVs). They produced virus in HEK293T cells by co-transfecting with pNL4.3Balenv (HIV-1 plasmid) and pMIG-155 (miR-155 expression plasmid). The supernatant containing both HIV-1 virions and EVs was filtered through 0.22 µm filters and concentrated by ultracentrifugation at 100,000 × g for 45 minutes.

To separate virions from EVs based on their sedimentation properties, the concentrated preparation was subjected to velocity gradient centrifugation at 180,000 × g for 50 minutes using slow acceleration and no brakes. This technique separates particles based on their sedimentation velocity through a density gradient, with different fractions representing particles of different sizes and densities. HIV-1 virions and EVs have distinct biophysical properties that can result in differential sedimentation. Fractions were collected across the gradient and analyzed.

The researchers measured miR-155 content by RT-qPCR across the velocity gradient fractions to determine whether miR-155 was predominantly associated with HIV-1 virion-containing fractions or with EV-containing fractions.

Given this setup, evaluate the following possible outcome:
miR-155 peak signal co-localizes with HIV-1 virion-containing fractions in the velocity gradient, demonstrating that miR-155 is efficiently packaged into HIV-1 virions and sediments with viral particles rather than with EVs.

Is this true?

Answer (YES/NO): NO